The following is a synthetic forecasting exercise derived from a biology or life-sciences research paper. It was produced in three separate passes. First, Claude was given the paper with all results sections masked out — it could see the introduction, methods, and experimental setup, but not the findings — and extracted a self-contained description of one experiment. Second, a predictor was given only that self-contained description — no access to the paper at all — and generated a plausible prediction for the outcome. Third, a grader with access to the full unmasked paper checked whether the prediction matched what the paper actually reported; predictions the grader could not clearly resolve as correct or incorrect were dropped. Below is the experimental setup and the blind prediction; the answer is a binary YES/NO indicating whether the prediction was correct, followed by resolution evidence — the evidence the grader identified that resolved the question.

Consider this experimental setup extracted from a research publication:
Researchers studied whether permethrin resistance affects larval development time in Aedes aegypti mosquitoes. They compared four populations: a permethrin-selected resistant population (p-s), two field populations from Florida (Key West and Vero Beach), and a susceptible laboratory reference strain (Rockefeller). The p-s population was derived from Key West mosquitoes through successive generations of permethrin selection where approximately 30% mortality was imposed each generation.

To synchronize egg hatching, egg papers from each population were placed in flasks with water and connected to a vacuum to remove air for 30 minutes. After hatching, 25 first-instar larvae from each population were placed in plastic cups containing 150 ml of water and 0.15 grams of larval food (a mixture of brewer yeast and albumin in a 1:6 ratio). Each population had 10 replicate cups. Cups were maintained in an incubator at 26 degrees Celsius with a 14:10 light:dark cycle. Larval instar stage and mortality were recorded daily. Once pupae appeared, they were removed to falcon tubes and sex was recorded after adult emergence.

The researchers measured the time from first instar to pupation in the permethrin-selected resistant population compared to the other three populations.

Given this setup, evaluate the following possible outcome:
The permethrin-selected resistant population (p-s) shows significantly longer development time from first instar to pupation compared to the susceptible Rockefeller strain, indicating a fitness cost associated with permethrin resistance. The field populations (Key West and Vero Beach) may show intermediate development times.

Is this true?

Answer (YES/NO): NO